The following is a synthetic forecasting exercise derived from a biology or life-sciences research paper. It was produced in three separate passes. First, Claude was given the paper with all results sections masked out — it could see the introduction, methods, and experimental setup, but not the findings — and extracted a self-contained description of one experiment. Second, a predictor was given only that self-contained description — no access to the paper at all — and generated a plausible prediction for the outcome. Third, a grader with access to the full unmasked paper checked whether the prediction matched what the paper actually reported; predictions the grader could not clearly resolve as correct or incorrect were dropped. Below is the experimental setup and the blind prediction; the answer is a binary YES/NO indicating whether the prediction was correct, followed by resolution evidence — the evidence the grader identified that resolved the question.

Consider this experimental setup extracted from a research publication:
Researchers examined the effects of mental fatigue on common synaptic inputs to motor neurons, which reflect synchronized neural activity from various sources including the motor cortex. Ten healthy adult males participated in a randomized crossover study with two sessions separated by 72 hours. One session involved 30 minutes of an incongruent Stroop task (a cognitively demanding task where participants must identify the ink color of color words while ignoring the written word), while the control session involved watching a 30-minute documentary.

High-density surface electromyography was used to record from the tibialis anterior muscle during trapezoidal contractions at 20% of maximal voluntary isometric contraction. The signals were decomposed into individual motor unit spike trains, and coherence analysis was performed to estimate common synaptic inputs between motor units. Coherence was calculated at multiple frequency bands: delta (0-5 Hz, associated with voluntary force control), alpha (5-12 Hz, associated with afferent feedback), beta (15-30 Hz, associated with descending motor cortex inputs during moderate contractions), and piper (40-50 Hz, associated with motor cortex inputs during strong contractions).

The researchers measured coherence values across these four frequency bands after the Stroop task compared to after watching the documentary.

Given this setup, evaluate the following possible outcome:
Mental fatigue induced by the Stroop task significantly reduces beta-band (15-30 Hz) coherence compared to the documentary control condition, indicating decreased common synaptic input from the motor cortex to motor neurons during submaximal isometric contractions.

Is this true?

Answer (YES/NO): NO